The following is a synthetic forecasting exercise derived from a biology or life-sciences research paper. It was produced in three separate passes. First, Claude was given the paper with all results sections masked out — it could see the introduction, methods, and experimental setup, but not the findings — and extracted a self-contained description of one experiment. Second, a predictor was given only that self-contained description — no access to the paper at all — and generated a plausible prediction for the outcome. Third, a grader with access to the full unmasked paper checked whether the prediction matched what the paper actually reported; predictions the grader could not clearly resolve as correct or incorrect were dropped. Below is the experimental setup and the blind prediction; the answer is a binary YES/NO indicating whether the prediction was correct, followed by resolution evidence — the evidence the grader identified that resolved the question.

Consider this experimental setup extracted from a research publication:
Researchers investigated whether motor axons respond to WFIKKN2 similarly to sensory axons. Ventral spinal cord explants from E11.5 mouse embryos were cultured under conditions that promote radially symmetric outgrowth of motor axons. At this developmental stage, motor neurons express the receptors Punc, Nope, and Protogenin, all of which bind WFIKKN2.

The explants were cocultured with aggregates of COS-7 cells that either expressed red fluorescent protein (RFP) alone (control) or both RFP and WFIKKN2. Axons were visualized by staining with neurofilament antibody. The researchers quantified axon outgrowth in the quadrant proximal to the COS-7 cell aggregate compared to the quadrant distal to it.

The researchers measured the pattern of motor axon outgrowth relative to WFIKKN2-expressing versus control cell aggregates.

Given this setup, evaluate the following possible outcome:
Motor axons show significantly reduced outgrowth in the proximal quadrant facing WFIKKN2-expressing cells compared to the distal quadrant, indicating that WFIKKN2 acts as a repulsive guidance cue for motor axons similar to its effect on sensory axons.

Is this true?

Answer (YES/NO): NO